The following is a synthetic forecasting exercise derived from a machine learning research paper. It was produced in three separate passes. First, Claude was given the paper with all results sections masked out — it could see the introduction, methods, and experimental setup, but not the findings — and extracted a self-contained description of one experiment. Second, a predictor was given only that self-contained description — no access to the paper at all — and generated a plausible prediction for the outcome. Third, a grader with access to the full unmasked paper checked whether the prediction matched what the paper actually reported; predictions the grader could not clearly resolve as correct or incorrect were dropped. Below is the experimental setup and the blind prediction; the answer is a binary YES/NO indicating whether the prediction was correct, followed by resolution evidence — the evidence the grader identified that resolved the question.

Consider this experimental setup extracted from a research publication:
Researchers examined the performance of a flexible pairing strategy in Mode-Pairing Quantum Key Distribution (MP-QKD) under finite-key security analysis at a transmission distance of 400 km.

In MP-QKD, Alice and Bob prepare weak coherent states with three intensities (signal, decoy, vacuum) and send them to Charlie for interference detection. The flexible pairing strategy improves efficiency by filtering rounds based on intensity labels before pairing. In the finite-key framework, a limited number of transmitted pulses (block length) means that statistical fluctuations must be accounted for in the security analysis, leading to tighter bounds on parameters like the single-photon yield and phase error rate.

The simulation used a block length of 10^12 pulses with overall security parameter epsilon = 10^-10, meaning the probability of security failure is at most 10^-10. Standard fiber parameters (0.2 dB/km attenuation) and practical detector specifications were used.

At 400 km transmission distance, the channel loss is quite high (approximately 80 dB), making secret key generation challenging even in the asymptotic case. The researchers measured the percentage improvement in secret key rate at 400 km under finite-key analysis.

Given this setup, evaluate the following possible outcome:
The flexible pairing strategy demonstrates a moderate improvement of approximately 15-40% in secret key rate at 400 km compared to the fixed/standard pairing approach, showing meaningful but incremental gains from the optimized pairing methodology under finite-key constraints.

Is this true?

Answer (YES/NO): NO